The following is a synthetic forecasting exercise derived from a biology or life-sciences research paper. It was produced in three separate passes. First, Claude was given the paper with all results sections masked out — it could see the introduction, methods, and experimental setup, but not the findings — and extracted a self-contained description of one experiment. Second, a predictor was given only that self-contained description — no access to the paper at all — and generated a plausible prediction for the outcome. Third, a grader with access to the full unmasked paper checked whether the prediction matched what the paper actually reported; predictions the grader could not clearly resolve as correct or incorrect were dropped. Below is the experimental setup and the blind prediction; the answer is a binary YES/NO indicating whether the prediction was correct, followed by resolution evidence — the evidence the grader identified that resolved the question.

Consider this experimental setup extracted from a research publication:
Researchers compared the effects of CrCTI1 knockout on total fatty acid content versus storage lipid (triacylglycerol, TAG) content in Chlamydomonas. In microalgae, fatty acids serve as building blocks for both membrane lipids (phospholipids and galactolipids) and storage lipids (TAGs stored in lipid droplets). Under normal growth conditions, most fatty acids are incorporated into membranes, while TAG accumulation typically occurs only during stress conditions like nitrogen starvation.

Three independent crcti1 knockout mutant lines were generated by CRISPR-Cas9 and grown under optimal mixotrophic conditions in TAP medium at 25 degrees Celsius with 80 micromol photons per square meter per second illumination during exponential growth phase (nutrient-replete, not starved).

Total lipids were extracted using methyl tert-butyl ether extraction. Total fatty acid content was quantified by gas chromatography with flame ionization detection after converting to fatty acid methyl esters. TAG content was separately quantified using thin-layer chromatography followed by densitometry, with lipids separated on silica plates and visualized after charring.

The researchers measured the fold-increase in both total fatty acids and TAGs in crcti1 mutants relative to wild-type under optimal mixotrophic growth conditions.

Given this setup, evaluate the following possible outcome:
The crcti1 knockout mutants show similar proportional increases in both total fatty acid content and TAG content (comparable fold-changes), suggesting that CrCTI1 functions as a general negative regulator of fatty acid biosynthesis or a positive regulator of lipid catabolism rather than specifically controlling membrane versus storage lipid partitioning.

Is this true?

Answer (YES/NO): NO